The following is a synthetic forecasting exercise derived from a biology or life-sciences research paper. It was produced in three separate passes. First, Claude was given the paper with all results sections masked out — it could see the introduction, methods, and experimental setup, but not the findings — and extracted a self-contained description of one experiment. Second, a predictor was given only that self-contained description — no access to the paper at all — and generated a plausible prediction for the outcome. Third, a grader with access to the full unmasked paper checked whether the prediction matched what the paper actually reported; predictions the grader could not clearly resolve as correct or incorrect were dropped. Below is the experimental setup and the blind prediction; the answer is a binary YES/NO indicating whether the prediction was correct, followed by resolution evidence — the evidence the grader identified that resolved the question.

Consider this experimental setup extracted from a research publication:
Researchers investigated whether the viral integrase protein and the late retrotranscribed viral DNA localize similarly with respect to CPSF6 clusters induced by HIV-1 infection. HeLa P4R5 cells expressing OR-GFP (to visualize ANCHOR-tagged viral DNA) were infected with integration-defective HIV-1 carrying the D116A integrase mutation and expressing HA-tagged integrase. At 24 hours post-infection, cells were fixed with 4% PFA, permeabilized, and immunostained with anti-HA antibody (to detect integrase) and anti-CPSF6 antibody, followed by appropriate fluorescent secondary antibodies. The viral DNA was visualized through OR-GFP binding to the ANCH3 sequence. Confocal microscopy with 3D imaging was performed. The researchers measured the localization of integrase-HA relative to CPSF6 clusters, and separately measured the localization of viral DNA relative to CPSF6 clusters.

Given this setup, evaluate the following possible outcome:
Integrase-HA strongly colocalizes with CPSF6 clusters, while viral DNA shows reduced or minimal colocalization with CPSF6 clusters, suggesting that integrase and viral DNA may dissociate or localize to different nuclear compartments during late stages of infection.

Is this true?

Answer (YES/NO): YES